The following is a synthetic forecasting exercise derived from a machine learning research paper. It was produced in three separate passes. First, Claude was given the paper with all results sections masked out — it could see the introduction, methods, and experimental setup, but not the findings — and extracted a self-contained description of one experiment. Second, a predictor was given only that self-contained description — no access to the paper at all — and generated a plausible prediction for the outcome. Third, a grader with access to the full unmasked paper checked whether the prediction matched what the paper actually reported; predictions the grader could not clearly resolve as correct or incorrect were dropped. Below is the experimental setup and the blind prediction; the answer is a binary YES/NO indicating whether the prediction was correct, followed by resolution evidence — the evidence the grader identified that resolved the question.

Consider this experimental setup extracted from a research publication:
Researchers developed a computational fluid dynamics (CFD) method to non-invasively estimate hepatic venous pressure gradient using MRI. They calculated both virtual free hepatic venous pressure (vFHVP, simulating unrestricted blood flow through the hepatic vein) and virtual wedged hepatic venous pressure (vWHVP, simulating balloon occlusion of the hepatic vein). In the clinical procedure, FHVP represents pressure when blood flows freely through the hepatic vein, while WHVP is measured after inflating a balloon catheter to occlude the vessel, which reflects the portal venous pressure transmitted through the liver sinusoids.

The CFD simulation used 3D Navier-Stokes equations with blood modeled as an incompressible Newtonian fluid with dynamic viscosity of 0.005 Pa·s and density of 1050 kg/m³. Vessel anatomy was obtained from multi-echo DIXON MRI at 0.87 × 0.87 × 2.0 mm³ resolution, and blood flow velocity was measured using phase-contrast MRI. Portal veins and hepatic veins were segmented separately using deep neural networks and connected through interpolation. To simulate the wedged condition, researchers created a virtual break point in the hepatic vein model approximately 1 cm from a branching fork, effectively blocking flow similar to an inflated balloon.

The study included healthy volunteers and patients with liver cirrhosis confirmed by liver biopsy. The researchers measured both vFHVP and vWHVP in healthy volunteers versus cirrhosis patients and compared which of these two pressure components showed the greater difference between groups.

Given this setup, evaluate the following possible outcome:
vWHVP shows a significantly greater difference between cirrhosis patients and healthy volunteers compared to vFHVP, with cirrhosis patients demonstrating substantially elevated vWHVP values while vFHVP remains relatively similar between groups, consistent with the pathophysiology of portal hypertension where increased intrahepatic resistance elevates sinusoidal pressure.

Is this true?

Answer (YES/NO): YES